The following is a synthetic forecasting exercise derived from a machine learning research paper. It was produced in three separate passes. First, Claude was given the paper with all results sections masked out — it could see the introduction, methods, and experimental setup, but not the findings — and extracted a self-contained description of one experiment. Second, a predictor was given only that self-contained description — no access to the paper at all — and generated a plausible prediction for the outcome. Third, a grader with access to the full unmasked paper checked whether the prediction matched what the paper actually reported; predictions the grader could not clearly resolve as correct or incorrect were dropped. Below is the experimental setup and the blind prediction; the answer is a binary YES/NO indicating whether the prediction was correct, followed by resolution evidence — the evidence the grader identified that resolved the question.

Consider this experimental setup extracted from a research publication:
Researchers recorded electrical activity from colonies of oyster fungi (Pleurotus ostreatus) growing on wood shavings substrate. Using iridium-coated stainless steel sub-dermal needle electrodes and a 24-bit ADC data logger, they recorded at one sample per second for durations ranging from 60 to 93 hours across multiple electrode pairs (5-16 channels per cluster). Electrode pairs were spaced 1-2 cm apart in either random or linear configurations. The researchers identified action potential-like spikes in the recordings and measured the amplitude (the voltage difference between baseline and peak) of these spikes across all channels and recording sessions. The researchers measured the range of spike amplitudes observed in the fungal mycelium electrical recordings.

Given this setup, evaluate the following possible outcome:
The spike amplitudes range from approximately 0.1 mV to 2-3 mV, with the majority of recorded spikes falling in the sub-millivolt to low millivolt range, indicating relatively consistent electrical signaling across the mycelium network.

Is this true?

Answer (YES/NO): NO